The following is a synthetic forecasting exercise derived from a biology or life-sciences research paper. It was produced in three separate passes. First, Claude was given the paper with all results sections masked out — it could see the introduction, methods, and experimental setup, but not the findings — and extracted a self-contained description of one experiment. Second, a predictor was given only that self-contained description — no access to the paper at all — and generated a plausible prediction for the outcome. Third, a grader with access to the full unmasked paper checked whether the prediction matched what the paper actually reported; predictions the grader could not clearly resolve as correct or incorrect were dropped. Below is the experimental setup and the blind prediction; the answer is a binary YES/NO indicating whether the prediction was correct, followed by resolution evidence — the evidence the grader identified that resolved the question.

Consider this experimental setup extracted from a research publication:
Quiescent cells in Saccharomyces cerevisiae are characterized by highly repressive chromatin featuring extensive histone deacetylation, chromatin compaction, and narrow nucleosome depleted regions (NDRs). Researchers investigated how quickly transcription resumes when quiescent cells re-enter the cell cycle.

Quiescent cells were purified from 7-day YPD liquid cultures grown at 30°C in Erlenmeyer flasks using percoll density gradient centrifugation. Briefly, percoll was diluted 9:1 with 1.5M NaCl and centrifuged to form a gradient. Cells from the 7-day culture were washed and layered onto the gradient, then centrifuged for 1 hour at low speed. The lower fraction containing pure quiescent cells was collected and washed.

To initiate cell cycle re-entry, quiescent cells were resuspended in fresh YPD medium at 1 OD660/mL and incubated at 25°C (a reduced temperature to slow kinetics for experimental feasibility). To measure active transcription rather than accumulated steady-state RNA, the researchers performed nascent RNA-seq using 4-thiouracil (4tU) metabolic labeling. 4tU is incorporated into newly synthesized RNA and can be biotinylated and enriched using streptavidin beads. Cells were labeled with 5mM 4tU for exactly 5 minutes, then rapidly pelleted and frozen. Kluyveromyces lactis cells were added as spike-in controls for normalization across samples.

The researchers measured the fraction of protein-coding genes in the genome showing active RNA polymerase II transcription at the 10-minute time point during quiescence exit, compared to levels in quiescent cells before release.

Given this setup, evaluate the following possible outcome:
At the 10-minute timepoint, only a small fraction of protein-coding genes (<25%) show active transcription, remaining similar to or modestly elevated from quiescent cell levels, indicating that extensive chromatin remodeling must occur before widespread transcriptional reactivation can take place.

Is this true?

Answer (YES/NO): NO